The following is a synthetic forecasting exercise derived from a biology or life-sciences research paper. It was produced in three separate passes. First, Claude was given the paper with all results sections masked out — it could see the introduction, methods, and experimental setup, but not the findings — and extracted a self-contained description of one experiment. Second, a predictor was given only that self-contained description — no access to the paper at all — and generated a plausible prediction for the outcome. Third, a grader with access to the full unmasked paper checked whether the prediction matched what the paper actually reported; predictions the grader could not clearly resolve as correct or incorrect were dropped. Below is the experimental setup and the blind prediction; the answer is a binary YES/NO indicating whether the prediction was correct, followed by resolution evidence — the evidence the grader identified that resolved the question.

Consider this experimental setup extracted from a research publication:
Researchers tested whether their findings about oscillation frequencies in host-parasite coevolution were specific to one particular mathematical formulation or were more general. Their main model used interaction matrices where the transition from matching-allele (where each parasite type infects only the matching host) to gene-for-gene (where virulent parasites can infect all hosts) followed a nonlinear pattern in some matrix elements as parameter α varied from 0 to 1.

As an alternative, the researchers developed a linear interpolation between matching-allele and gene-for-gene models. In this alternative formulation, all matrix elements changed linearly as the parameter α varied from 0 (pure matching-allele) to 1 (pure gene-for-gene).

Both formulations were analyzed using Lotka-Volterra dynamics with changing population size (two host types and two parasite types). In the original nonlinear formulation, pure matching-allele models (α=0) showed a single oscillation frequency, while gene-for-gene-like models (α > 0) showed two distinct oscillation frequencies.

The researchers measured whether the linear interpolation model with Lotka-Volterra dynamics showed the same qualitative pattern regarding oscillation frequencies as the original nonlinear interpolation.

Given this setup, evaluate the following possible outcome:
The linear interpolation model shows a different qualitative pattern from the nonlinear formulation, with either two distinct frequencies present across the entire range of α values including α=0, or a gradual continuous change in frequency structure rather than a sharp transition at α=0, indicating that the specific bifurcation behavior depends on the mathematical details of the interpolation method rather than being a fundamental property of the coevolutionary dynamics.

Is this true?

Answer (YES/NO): NO